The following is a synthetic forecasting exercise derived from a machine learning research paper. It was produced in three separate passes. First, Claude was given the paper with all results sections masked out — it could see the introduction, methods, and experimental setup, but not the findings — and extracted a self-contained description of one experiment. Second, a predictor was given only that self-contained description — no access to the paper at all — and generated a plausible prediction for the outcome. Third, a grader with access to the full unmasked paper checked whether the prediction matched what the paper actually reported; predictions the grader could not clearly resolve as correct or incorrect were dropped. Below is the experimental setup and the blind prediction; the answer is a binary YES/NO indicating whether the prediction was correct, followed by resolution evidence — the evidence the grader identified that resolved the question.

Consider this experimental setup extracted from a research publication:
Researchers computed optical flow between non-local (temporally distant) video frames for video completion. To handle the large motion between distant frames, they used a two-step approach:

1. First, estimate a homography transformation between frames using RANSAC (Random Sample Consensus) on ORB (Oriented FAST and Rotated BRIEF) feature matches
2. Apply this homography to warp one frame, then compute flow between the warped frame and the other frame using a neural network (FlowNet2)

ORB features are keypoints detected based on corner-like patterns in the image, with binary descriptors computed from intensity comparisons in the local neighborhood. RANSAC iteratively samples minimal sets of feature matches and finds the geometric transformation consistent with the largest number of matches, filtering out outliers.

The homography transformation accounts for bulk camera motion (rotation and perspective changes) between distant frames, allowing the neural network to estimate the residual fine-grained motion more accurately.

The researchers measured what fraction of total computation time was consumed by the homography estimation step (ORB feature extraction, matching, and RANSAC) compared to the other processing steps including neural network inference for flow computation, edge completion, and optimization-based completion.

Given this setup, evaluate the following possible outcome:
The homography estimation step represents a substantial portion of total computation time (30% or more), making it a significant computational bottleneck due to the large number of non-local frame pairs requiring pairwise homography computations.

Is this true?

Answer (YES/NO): NO